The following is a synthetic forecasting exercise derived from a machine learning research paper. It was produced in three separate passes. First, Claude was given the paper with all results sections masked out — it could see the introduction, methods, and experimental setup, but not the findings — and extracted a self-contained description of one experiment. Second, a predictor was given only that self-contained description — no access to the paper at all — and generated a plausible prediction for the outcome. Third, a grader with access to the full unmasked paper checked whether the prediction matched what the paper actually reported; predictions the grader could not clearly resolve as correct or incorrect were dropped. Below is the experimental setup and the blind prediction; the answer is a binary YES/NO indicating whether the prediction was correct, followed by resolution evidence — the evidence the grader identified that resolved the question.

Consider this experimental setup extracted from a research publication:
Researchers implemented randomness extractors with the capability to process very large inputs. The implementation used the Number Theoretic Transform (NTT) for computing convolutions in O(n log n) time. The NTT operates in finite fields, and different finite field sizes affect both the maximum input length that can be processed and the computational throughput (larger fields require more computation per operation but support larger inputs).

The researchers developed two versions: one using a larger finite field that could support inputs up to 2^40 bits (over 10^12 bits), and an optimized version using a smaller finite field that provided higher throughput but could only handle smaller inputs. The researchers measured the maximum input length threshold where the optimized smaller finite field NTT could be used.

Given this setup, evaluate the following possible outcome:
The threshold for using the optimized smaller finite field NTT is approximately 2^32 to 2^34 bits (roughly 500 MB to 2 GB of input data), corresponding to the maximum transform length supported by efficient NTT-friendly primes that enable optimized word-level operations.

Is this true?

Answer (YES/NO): NO